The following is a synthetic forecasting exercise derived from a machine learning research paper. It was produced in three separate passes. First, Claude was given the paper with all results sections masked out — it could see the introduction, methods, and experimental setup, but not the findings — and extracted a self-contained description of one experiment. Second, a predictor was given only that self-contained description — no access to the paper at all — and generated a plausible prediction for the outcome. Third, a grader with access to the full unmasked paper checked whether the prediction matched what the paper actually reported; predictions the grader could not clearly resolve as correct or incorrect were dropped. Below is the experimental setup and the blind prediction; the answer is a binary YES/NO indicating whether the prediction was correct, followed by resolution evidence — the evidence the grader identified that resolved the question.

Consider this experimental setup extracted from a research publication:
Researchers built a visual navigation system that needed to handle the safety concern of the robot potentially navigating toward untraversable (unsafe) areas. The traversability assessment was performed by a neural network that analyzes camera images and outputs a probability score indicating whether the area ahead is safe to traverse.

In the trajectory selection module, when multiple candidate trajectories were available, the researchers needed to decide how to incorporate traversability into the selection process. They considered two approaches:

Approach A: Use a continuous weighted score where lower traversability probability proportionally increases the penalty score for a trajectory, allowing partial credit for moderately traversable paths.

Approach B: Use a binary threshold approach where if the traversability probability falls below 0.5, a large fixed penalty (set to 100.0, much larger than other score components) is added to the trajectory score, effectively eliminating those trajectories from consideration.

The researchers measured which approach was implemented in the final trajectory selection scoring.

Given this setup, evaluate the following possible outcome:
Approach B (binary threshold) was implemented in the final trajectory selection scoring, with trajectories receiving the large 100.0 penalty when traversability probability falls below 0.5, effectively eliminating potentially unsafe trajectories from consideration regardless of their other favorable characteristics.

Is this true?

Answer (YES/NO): YES